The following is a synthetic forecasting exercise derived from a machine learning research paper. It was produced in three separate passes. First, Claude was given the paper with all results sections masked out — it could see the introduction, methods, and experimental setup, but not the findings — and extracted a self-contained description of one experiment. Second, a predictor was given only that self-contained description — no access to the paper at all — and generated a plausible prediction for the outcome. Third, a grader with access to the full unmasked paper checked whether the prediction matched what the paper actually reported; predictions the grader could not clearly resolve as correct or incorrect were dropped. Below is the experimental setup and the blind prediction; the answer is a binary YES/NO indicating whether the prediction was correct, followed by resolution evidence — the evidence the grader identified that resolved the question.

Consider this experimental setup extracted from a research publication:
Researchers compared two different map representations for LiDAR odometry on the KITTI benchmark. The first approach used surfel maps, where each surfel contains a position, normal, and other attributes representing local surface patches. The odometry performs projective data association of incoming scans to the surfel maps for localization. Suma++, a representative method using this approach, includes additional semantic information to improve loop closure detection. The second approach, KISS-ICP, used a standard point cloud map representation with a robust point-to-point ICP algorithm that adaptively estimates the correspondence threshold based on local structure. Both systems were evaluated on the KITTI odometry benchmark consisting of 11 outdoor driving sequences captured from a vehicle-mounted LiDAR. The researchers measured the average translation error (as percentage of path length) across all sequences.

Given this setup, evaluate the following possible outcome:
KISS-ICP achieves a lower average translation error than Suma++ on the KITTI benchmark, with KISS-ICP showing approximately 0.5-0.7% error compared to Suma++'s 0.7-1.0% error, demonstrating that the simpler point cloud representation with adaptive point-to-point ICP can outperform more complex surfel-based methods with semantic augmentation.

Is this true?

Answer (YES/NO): YES